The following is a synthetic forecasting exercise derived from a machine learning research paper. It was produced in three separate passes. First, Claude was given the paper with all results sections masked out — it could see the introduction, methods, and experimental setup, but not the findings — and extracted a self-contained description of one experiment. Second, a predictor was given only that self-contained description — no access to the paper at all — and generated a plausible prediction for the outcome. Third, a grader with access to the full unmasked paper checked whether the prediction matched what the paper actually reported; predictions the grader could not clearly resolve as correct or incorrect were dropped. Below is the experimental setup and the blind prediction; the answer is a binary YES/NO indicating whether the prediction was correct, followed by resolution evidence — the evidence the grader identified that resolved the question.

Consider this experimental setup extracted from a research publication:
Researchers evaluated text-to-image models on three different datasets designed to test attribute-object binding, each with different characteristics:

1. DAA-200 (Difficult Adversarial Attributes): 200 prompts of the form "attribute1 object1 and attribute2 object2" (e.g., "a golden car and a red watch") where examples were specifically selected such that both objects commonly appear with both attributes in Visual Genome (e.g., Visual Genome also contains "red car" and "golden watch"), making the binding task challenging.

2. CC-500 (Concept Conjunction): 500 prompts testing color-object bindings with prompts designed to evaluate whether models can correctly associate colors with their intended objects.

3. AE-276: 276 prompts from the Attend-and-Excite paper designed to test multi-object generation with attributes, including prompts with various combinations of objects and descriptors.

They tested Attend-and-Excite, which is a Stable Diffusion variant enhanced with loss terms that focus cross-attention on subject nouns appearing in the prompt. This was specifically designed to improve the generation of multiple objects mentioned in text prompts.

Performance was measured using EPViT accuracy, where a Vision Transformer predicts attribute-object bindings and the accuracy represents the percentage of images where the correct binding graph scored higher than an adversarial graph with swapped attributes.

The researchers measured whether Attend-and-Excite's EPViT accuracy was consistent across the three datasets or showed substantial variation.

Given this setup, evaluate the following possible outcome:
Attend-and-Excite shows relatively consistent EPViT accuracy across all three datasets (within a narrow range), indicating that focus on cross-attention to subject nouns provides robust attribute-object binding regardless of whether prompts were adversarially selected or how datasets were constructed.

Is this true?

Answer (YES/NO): NO